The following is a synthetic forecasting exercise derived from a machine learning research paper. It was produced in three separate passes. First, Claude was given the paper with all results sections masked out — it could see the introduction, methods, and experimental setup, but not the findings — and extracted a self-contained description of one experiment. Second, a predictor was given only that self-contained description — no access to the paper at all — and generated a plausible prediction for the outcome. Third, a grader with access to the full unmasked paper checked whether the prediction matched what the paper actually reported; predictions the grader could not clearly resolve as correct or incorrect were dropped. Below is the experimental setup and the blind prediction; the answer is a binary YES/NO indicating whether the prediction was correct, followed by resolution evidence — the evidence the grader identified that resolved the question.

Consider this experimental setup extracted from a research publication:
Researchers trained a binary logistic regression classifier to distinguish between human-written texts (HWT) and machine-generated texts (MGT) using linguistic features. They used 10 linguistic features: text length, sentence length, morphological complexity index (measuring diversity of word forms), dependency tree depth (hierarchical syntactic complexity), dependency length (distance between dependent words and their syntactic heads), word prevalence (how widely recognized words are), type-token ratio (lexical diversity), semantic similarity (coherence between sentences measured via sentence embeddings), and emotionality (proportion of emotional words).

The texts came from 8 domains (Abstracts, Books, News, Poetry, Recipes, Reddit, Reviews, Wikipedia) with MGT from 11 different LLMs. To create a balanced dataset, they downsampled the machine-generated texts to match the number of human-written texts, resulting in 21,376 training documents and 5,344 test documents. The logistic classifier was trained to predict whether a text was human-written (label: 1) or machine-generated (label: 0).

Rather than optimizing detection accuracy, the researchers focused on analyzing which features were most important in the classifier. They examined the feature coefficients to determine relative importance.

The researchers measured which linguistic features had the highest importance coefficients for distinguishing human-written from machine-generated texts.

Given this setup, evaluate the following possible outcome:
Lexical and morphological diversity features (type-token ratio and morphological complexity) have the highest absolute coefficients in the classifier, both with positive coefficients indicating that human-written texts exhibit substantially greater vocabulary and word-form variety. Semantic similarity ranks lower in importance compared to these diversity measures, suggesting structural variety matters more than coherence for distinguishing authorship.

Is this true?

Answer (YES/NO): NO